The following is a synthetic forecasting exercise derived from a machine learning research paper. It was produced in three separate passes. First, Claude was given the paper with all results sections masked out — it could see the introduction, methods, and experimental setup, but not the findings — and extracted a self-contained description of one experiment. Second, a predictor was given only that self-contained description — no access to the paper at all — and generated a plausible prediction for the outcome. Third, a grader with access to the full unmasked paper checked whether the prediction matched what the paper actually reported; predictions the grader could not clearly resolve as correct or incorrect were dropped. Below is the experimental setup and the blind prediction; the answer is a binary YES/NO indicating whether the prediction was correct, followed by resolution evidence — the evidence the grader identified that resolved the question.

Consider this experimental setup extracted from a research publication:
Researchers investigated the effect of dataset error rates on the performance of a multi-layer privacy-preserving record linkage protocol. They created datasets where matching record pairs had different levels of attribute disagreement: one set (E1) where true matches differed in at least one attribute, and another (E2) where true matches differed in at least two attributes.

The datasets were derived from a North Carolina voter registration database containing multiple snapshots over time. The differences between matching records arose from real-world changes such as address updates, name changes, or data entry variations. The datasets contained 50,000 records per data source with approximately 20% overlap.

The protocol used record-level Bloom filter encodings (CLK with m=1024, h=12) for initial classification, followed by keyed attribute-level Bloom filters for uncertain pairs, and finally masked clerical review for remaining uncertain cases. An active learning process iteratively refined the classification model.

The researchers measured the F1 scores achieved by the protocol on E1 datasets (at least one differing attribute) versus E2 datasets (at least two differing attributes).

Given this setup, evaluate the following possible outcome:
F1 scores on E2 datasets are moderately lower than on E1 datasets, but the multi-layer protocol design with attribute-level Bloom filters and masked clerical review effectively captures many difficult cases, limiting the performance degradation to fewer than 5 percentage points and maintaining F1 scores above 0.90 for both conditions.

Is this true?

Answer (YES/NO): NO